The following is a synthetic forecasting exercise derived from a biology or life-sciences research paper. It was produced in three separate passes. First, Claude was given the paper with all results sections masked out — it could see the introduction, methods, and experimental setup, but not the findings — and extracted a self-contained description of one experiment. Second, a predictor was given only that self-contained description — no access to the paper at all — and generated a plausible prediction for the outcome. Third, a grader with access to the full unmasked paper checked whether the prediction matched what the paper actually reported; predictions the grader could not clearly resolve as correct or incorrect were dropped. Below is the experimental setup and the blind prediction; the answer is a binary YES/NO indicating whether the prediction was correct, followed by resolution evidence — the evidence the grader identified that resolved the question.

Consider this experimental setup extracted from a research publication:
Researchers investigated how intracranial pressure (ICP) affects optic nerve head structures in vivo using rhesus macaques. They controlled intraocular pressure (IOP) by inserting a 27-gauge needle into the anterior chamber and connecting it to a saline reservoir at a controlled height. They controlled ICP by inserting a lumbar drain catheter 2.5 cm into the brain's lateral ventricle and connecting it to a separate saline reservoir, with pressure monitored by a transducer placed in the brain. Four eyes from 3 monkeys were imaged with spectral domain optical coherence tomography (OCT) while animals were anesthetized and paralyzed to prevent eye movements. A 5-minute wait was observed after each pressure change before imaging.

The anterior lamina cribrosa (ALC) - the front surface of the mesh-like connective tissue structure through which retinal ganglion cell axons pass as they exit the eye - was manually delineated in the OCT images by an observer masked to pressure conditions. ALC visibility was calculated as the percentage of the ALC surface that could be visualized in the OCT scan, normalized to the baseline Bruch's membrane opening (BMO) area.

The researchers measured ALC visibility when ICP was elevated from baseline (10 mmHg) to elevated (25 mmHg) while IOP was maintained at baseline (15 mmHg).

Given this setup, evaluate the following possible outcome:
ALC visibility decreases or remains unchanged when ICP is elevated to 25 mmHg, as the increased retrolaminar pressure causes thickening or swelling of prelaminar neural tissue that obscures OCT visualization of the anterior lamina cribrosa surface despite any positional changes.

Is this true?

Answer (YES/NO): YES